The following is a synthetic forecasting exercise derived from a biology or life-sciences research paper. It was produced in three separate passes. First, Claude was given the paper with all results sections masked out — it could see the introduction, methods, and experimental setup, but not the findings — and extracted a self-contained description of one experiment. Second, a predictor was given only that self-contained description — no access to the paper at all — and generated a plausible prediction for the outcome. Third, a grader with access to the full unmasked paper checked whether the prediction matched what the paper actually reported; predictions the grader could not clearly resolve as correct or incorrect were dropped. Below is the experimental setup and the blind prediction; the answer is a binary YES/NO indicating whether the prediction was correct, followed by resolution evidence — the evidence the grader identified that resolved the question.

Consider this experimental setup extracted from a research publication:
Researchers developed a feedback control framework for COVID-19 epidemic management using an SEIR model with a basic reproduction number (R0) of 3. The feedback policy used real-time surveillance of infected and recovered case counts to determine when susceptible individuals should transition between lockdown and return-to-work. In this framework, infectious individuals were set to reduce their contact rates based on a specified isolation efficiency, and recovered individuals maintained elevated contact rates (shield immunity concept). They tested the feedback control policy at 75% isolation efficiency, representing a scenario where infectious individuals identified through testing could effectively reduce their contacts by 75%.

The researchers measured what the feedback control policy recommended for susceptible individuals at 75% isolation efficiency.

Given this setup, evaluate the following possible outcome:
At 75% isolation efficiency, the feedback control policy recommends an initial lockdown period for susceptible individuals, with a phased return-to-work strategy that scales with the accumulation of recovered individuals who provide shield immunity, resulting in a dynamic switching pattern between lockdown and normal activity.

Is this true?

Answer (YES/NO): NO